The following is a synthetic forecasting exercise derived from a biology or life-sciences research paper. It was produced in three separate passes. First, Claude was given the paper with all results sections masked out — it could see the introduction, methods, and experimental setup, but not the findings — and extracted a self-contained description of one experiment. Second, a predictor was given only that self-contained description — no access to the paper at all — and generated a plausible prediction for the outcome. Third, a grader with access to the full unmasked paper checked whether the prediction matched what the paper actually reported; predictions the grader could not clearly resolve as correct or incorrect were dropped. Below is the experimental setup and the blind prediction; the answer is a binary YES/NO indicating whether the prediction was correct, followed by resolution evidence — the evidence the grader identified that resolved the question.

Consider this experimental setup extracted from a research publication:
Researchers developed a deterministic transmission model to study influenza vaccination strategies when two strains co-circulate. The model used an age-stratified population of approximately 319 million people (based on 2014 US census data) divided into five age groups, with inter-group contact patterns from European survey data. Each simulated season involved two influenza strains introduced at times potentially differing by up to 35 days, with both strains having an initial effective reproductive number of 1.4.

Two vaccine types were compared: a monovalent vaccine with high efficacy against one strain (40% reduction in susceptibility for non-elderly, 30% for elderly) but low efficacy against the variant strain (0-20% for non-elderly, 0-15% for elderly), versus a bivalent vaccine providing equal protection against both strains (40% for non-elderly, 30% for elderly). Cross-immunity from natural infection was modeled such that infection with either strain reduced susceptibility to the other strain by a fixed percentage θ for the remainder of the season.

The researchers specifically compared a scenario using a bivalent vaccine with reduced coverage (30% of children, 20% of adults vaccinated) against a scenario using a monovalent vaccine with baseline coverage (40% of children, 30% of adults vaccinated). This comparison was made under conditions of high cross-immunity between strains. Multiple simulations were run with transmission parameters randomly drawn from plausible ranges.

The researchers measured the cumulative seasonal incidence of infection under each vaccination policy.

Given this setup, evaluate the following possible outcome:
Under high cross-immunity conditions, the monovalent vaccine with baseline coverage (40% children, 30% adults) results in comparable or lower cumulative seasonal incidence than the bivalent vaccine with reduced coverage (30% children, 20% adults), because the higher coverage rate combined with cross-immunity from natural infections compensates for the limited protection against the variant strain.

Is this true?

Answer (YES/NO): NO